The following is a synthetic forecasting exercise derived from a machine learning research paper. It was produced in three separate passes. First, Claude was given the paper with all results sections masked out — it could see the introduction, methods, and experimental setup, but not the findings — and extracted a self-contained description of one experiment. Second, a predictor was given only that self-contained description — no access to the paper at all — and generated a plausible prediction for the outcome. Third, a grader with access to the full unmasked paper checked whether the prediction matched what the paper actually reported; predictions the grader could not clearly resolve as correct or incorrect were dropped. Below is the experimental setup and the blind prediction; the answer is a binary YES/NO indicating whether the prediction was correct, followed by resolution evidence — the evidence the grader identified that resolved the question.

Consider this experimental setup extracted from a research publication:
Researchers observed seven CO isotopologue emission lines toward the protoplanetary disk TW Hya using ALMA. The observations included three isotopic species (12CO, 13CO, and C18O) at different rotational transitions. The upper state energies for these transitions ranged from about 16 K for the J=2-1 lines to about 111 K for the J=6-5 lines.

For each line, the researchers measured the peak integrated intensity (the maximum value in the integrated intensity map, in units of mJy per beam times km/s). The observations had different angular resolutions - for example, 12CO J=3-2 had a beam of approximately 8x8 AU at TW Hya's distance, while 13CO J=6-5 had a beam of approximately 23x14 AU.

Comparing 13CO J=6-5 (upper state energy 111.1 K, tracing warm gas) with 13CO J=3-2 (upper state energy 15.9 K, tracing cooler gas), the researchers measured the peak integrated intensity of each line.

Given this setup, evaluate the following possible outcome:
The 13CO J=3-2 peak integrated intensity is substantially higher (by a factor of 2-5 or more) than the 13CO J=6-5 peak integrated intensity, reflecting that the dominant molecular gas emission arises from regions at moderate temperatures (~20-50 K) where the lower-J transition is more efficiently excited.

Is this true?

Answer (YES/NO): NO